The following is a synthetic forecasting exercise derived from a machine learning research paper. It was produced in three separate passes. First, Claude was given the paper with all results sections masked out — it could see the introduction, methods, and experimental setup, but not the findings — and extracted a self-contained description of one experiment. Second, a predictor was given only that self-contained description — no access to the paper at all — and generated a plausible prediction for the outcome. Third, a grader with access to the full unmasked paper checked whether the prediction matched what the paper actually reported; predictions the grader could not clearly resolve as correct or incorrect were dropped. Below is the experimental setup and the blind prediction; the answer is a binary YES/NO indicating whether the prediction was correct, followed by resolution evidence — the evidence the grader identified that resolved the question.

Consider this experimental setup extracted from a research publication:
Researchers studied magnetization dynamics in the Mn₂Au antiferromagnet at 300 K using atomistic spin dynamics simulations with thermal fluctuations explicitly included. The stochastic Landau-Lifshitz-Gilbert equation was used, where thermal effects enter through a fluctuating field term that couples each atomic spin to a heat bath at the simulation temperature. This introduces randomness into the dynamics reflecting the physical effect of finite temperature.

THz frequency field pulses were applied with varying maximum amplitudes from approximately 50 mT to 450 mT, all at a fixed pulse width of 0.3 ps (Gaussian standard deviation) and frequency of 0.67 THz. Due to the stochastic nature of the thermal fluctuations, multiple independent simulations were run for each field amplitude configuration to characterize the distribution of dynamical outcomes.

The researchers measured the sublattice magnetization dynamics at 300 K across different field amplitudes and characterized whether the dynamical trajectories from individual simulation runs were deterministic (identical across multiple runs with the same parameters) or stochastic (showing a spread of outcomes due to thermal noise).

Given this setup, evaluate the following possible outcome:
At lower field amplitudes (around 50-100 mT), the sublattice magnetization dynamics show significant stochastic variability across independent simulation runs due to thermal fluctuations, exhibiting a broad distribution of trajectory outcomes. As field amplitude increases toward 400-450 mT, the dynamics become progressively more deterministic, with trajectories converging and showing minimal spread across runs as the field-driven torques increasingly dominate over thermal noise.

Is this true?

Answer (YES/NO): NO